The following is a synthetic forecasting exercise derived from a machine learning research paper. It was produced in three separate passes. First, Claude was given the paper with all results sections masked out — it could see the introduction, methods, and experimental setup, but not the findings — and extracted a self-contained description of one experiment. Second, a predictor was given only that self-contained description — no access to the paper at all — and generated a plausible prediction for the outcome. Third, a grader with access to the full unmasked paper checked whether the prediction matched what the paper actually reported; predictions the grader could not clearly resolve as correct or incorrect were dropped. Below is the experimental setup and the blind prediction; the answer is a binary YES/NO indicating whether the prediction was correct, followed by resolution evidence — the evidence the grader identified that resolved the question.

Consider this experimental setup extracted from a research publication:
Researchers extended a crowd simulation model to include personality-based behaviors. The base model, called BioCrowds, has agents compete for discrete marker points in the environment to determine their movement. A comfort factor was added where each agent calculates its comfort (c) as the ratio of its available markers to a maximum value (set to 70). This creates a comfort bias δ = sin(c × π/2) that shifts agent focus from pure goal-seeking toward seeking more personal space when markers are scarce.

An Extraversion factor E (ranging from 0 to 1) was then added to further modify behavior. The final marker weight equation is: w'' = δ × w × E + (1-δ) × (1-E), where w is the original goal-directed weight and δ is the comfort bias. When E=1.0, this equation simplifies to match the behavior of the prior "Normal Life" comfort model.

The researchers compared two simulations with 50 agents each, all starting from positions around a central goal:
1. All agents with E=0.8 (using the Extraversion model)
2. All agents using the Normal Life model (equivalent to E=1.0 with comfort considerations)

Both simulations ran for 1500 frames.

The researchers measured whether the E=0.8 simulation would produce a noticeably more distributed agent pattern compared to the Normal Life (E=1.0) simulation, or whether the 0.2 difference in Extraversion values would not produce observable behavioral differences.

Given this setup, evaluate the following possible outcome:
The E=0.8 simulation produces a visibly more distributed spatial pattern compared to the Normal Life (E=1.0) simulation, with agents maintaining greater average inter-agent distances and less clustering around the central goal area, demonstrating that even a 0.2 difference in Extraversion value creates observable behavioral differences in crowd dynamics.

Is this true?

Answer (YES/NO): NO